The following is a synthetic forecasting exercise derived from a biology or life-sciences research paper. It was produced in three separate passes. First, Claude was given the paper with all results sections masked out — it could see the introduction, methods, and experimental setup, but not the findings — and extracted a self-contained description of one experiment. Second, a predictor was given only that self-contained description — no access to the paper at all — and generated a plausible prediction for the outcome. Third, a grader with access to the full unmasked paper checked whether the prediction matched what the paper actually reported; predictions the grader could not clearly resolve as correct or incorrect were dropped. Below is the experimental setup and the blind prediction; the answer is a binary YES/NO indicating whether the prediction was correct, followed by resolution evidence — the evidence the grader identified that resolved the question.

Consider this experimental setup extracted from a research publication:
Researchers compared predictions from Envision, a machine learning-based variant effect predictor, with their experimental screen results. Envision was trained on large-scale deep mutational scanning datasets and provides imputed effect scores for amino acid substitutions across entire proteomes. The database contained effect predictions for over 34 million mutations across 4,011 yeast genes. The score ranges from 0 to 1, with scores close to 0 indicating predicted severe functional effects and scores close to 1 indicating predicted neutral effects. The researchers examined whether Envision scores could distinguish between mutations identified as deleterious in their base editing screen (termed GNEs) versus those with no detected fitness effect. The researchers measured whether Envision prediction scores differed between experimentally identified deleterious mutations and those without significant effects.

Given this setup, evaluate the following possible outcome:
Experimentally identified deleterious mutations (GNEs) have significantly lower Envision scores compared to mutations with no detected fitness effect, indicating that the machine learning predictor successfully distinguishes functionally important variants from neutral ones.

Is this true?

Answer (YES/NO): NO